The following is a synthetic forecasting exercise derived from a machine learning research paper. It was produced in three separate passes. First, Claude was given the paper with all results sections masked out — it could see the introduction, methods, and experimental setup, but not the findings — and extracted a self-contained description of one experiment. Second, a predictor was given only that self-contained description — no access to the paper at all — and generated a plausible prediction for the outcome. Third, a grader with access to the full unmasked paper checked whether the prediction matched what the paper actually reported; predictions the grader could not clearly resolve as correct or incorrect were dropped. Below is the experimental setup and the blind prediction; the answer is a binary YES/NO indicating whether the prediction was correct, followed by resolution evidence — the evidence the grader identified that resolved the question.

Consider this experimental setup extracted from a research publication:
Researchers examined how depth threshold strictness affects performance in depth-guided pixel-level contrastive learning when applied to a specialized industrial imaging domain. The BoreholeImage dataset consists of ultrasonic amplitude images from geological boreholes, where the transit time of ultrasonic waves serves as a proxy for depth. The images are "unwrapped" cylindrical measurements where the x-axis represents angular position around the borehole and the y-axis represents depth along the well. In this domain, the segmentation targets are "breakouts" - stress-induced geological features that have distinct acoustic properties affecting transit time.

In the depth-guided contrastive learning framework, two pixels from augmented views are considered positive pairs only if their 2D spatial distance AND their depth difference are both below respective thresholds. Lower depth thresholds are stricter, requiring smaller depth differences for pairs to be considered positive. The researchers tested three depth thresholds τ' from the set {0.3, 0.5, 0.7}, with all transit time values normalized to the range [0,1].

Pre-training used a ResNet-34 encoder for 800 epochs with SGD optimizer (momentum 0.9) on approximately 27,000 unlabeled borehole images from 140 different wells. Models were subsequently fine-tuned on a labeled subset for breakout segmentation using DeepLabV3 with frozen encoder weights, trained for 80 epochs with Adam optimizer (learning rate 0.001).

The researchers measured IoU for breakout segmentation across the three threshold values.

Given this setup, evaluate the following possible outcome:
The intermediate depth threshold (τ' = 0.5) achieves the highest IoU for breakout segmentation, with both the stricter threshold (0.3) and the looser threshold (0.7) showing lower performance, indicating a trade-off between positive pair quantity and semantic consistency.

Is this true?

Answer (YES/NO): NO